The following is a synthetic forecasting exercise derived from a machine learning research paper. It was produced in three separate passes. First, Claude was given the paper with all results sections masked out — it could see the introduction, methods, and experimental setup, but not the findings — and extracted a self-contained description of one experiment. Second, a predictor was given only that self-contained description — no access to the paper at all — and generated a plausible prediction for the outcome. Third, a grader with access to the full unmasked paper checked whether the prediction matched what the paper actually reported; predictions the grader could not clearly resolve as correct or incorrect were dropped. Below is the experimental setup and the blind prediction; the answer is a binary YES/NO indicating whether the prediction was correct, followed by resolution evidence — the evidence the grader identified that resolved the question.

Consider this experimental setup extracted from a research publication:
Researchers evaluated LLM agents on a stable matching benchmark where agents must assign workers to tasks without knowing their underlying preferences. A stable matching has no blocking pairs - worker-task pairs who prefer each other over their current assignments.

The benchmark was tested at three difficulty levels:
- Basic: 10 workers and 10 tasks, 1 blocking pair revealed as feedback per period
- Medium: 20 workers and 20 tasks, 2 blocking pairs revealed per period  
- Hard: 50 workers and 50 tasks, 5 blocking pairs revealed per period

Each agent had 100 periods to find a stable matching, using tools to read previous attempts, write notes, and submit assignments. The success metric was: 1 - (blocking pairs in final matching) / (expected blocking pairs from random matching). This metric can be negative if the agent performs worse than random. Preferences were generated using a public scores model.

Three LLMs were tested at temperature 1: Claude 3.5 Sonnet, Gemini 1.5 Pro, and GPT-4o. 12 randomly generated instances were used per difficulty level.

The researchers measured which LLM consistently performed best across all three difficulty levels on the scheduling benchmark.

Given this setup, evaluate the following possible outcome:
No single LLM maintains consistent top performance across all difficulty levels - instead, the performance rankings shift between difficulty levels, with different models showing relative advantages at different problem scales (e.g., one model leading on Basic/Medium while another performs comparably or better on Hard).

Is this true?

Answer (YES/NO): NO